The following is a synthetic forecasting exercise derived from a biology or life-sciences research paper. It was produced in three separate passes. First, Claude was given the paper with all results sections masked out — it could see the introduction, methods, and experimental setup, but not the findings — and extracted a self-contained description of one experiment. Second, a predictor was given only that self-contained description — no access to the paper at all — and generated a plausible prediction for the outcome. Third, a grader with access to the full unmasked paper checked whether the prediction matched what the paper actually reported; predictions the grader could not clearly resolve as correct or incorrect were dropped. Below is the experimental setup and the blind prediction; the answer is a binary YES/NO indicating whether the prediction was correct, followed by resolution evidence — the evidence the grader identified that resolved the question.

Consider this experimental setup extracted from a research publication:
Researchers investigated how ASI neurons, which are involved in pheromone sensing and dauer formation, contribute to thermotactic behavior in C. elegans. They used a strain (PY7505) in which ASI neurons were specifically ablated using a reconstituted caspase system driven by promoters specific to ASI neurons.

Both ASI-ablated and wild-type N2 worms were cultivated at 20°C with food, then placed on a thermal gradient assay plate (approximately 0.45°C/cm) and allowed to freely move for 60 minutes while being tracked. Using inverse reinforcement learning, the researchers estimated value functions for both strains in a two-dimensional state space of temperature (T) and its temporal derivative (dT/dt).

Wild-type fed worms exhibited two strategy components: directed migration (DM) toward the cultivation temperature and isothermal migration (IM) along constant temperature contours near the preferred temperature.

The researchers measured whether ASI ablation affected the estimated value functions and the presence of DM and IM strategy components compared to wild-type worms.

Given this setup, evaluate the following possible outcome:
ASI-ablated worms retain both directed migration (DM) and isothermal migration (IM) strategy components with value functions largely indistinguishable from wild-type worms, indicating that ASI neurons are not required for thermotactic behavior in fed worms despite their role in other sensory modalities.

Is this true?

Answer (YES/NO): YES